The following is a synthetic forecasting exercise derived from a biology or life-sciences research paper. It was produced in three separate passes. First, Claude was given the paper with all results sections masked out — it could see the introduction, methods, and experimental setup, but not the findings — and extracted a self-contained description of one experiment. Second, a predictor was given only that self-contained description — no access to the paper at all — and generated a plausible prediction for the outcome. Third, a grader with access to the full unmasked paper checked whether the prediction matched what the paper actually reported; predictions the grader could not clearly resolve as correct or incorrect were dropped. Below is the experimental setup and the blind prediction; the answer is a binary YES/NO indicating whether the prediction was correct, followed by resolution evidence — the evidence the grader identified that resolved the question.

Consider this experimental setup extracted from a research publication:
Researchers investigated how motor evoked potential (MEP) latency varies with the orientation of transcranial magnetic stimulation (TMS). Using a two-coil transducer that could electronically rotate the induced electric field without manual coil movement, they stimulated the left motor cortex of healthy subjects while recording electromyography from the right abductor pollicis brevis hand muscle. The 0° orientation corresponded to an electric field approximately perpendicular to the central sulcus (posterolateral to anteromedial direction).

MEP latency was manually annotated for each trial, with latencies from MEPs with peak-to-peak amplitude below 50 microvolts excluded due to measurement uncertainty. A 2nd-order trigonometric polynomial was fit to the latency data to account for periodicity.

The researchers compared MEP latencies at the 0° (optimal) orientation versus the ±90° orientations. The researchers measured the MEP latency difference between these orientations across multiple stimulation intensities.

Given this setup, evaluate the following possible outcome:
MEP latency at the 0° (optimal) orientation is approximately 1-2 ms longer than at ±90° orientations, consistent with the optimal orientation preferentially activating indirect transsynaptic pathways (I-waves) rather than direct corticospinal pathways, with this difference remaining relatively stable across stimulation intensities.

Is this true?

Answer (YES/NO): NO